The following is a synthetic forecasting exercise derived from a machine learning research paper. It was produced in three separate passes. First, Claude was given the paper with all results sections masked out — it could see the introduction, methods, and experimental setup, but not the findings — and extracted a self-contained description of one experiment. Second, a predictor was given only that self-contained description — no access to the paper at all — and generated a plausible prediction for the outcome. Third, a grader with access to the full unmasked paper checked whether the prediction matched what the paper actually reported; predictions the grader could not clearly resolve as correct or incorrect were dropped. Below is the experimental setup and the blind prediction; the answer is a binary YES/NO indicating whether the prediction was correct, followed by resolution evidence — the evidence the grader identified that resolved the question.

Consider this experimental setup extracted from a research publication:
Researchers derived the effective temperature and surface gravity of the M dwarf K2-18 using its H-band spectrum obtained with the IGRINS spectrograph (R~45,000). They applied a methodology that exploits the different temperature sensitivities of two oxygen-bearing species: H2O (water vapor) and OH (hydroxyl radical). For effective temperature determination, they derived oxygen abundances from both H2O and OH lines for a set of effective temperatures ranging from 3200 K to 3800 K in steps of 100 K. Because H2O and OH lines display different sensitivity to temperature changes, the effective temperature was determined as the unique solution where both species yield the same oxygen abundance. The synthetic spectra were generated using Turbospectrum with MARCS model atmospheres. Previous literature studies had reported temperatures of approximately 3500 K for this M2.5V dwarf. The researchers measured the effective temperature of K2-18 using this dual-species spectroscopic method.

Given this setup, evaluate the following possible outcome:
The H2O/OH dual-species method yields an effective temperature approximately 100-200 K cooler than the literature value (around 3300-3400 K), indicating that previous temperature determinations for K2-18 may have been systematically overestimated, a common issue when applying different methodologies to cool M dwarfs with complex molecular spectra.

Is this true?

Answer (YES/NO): NO